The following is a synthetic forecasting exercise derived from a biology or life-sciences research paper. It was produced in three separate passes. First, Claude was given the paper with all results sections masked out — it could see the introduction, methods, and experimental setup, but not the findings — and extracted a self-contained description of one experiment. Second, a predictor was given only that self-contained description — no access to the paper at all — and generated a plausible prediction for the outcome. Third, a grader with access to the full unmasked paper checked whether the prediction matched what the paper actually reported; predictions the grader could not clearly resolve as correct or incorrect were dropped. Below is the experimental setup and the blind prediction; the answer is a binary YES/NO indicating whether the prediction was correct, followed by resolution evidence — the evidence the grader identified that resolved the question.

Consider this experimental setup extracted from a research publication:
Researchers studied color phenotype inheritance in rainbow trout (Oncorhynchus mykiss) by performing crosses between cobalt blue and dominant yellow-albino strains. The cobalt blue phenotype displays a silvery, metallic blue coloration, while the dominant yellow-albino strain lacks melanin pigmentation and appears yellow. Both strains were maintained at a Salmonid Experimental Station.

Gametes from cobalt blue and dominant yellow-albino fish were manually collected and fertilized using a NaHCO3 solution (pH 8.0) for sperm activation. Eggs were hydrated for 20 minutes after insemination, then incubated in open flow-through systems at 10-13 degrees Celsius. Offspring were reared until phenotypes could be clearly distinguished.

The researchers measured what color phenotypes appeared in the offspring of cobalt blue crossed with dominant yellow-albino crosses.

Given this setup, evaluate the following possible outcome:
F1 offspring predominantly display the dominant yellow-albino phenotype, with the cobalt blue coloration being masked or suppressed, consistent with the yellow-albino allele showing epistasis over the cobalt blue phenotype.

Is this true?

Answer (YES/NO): NO